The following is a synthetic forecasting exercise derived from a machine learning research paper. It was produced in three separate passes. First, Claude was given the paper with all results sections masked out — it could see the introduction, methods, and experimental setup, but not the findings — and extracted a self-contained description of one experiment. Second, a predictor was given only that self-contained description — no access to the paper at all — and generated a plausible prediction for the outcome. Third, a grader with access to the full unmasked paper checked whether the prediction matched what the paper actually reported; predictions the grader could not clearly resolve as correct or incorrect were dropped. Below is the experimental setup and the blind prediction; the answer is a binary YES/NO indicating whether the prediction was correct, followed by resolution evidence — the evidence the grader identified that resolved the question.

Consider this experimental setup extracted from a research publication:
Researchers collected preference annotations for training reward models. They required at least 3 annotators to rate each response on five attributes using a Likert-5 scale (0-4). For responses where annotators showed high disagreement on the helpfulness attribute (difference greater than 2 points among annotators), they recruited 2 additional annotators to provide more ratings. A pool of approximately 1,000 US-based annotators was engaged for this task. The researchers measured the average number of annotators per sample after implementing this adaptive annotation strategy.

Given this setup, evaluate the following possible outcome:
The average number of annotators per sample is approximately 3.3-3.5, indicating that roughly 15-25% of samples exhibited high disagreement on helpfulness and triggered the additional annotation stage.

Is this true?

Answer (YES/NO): YES